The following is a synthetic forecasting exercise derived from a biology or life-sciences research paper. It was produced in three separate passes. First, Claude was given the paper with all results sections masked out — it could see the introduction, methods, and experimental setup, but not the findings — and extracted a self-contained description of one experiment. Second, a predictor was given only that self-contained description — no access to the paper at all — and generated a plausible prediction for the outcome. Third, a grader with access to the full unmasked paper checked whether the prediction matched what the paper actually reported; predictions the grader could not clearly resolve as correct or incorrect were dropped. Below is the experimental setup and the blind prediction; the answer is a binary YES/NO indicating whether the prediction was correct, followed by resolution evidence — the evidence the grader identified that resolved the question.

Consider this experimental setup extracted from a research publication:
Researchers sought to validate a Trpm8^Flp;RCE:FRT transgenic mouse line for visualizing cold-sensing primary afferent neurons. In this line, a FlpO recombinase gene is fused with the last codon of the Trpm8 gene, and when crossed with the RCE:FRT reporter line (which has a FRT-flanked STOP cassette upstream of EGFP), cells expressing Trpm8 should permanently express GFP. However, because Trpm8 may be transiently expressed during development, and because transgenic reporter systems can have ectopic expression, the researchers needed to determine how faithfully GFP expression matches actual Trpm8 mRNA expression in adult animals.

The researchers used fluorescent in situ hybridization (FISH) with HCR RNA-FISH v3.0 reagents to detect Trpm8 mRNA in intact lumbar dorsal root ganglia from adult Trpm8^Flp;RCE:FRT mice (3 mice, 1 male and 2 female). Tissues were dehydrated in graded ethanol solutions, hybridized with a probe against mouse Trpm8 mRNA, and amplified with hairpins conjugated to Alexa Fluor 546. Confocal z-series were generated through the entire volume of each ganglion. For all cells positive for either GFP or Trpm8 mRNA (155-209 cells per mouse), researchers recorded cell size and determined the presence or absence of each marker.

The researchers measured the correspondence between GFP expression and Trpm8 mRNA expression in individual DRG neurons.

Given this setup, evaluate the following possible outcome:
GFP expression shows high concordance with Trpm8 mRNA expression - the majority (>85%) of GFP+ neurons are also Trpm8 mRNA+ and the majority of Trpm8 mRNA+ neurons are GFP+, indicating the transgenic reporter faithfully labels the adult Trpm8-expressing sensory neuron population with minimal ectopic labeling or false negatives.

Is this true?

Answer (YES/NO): YES